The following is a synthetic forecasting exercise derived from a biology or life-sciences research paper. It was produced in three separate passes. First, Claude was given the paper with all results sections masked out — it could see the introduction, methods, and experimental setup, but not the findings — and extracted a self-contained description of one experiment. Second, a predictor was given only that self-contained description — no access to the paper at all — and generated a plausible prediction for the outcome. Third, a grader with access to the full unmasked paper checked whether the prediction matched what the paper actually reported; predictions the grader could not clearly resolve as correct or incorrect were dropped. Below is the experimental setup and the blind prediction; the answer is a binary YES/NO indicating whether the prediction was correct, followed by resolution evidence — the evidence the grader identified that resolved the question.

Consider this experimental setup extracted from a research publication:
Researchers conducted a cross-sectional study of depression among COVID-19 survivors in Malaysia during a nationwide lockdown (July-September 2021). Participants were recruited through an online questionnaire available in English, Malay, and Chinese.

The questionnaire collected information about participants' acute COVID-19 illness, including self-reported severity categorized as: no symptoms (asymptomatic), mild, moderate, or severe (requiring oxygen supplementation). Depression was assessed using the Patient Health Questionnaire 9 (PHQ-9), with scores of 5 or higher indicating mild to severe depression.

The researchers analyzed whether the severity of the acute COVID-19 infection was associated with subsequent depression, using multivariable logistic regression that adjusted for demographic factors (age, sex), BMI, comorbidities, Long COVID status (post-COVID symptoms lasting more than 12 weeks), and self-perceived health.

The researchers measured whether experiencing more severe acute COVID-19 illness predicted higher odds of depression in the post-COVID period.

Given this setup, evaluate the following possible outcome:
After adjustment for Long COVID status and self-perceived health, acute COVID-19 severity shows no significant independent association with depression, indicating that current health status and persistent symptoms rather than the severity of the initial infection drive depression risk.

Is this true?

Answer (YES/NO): YES